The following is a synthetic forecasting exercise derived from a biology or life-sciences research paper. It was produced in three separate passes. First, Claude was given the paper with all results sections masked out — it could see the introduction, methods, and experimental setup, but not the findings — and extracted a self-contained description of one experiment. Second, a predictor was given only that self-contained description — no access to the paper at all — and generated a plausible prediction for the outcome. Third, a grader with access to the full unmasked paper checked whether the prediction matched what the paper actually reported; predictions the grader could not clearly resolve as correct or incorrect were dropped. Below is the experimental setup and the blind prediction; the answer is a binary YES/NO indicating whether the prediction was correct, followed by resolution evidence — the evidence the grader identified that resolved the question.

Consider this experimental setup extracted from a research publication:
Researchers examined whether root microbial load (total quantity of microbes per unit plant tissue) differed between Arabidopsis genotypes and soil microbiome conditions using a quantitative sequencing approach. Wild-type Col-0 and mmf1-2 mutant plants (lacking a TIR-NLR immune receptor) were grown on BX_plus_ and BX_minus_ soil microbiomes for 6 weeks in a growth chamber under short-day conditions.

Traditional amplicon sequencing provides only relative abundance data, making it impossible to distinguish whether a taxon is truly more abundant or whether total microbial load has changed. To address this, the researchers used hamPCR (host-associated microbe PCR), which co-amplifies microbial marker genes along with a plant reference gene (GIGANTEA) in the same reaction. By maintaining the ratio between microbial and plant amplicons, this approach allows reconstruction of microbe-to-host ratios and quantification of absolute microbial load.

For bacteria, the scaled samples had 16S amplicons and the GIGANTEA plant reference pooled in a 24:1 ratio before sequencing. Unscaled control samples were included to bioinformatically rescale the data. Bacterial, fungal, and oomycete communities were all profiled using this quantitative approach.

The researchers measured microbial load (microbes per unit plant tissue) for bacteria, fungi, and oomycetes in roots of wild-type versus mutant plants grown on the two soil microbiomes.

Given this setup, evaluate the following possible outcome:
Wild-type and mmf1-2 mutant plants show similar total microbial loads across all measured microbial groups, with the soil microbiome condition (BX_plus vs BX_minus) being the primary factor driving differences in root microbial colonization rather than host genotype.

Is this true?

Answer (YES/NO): NO